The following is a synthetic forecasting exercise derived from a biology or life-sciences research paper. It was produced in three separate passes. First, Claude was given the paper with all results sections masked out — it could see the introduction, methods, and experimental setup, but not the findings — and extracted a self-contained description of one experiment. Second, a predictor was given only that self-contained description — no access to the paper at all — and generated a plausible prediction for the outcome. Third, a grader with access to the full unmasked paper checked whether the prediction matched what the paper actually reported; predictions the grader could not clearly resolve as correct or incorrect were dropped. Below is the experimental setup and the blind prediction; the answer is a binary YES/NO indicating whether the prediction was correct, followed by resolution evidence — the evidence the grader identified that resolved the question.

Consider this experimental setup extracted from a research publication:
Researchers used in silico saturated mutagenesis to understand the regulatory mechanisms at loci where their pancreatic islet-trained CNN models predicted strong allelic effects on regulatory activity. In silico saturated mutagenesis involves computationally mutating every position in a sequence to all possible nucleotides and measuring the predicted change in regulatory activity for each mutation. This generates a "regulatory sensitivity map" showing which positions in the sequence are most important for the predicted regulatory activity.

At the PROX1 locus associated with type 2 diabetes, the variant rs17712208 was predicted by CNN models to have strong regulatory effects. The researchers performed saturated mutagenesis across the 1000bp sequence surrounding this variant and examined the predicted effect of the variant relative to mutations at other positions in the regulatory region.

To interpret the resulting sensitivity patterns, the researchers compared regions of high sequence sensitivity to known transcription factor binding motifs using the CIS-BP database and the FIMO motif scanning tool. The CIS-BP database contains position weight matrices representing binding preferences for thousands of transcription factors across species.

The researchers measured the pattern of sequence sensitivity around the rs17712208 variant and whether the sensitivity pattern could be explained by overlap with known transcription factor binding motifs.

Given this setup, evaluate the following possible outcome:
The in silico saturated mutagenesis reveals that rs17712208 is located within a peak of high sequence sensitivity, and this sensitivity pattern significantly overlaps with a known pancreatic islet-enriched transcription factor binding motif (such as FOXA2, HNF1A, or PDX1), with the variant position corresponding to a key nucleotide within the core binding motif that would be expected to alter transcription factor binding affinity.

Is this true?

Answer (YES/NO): NO